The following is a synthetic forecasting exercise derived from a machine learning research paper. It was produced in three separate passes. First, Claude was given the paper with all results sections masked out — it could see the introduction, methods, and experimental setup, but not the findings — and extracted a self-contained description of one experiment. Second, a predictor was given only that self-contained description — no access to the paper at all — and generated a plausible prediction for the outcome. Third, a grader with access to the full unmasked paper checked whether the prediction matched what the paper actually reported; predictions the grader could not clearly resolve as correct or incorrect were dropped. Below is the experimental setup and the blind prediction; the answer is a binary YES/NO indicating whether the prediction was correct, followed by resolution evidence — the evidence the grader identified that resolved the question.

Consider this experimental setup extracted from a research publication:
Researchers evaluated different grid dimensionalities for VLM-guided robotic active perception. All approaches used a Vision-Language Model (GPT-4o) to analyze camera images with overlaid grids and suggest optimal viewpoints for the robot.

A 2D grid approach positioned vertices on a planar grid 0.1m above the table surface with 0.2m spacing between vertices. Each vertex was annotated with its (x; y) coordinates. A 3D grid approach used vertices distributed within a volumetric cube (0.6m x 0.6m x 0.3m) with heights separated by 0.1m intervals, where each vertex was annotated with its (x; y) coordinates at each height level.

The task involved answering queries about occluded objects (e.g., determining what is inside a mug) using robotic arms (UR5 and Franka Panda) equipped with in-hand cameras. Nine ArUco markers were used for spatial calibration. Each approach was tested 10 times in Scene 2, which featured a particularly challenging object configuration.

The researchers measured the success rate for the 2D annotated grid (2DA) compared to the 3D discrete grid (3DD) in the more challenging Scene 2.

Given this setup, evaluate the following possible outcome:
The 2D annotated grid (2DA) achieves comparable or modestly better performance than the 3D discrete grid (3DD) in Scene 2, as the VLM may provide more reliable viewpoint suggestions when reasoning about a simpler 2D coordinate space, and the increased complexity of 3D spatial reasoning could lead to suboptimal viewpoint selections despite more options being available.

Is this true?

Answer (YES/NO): NO